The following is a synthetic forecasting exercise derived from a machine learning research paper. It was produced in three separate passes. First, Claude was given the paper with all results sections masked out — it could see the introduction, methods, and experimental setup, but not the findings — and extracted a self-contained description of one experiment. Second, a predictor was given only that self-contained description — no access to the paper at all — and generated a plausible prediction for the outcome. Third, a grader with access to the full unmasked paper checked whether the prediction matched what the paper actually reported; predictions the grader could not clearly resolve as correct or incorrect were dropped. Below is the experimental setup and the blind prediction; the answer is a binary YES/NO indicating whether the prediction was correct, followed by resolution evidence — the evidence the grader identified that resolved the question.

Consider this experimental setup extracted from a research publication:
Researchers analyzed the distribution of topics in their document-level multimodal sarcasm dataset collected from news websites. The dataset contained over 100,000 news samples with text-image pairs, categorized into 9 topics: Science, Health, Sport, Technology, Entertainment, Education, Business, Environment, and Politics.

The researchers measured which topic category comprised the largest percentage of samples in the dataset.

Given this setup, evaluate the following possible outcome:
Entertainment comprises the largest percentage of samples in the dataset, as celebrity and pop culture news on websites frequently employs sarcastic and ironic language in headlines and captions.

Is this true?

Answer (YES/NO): NO